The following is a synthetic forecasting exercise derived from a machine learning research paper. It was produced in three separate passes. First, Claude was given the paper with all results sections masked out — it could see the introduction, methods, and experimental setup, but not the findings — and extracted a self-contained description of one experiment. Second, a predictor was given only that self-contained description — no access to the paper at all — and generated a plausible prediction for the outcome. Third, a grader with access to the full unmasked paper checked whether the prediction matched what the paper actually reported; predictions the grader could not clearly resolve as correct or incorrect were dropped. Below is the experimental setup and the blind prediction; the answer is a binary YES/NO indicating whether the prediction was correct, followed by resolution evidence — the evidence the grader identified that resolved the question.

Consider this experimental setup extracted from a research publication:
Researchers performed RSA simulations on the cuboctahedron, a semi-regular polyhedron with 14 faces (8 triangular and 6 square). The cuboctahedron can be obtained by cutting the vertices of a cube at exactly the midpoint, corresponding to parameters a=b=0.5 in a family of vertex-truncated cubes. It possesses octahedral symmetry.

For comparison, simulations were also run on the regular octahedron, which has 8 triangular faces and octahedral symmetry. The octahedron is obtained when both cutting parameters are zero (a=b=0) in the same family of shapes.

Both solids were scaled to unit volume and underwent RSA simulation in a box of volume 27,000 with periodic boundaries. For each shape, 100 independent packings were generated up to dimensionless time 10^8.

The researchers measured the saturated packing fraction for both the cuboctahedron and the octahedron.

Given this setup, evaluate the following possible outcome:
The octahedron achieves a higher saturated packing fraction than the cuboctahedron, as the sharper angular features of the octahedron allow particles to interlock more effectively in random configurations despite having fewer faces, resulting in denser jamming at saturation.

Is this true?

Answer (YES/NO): NO